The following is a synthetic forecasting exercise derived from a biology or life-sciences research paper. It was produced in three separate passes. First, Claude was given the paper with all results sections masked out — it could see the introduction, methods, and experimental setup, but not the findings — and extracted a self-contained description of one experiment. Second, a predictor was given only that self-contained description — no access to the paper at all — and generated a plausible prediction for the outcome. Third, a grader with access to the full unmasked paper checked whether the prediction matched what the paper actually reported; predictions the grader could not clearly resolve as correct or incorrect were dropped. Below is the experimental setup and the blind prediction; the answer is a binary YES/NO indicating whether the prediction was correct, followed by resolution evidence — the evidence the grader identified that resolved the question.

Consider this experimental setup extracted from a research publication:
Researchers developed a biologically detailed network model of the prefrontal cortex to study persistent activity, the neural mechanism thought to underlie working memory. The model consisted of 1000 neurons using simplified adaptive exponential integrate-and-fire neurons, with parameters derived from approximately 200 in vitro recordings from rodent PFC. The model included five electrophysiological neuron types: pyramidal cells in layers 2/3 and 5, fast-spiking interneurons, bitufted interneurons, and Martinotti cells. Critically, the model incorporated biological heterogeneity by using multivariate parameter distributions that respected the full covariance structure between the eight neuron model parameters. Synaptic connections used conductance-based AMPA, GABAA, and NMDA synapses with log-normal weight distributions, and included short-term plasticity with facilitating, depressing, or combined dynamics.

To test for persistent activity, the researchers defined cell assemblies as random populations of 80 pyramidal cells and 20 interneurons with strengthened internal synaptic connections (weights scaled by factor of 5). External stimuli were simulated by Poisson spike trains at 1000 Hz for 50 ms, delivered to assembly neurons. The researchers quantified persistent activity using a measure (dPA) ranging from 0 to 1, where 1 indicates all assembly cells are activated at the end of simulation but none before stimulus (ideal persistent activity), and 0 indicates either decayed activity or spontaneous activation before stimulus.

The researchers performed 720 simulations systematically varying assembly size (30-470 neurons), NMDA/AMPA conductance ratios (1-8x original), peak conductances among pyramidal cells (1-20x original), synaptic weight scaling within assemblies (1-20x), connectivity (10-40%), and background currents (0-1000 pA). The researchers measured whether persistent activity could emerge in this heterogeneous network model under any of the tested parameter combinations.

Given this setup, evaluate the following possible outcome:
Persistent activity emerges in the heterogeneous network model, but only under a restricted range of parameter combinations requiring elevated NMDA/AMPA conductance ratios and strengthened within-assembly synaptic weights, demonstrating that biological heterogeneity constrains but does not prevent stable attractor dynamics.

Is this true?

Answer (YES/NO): NO